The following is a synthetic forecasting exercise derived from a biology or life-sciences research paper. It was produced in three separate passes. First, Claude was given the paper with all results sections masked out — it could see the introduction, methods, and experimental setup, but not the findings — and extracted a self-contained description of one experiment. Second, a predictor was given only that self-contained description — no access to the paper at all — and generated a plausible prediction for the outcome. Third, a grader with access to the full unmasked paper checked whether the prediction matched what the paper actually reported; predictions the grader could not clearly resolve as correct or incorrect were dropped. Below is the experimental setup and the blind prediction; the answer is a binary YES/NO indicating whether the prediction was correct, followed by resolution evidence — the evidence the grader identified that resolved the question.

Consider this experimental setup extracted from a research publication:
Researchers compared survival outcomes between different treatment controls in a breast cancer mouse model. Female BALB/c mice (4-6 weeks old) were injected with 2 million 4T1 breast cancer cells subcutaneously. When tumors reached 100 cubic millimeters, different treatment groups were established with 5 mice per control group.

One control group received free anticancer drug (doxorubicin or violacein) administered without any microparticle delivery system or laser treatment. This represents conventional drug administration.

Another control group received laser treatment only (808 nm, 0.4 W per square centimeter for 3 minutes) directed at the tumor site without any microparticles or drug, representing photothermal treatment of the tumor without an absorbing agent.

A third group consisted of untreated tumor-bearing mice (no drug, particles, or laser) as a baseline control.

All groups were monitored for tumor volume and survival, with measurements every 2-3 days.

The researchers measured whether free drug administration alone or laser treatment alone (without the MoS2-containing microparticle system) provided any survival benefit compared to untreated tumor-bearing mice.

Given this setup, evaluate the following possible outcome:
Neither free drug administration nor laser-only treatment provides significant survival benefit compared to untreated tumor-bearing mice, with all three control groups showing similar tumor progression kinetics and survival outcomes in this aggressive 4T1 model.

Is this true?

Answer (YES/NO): YES